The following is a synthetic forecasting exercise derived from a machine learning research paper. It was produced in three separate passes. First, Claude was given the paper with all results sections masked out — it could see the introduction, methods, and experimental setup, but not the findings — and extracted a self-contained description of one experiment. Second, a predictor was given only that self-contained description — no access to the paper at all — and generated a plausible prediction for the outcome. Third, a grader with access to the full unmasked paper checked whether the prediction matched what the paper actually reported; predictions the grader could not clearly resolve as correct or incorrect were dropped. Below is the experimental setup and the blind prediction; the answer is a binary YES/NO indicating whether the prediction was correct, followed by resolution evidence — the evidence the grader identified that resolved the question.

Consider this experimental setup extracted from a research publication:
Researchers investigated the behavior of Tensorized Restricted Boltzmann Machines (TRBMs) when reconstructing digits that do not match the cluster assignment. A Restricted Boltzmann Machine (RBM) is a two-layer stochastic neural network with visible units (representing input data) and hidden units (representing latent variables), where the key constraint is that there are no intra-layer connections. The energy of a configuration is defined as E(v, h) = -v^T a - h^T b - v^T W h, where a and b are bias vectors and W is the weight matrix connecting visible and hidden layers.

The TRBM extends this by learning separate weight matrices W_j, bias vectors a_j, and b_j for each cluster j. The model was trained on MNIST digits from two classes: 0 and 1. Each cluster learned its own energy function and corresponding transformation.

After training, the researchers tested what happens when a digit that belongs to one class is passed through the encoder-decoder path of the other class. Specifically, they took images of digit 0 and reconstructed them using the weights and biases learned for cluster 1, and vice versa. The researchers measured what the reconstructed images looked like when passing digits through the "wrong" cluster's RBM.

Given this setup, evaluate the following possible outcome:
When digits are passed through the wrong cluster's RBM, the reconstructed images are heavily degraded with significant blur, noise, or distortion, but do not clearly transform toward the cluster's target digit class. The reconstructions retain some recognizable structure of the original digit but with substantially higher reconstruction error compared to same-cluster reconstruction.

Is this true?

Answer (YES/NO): NO